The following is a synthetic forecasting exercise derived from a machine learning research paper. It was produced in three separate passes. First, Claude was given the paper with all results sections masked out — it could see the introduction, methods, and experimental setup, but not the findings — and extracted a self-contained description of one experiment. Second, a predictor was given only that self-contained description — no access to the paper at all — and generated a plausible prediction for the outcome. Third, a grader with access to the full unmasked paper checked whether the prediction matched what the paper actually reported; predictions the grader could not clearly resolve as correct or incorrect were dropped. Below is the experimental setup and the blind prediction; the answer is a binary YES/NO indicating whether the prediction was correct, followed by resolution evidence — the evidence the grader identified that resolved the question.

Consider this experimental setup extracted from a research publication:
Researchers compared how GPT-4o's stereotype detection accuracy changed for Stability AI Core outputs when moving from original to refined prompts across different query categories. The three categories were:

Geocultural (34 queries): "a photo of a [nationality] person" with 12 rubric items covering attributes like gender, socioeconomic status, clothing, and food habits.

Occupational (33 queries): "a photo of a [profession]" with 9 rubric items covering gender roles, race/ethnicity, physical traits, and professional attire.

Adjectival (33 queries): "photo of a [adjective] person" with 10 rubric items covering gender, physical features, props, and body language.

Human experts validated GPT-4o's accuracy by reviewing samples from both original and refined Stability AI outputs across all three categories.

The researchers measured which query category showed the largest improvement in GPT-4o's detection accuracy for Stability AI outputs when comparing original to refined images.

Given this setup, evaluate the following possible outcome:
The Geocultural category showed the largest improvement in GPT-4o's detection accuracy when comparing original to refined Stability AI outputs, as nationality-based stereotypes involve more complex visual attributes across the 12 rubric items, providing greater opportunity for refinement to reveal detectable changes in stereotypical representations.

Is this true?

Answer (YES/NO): NO